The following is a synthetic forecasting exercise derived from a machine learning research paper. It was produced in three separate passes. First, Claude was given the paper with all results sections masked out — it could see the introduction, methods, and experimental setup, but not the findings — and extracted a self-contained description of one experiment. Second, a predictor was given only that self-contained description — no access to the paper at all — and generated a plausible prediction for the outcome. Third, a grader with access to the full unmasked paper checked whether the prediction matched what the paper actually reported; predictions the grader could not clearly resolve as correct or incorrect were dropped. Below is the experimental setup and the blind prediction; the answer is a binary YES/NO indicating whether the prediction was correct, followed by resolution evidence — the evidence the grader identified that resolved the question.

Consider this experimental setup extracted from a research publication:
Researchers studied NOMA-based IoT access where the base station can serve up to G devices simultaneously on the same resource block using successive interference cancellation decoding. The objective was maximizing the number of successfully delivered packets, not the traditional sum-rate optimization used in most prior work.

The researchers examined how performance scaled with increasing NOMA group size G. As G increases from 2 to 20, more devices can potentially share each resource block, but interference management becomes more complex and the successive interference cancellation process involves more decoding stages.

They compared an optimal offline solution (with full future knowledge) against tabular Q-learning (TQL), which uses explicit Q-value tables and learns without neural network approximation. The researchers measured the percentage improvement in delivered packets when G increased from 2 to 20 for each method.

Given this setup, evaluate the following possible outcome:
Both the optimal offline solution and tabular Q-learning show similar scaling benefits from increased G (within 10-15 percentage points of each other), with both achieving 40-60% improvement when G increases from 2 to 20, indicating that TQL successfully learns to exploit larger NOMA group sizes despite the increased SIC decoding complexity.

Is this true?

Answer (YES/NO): NO